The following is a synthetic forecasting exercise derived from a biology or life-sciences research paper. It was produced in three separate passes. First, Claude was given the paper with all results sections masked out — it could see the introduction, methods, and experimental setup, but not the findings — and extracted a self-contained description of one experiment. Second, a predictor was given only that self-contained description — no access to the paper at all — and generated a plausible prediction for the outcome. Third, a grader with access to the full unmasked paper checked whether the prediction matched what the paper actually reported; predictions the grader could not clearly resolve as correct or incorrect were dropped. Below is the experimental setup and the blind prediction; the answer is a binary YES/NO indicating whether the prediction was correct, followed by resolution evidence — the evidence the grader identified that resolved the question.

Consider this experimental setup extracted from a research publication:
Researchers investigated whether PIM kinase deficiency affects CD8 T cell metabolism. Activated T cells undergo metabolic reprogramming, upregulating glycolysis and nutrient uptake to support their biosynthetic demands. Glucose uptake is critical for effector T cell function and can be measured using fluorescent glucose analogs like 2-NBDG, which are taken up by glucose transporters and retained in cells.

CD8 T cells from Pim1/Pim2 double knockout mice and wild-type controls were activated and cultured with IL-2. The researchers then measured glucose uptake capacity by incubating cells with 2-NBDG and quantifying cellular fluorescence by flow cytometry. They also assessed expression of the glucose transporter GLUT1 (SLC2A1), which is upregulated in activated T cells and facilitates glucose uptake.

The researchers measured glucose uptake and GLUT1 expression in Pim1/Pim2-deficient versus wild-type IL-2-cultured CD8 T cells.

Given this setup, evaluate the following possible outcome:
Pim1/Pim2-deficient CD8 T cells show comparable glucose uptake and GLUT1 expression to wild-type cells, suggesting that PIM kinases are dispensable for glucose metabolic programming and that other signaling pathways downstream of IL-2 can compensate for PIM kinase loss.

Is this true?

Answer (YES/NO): NO